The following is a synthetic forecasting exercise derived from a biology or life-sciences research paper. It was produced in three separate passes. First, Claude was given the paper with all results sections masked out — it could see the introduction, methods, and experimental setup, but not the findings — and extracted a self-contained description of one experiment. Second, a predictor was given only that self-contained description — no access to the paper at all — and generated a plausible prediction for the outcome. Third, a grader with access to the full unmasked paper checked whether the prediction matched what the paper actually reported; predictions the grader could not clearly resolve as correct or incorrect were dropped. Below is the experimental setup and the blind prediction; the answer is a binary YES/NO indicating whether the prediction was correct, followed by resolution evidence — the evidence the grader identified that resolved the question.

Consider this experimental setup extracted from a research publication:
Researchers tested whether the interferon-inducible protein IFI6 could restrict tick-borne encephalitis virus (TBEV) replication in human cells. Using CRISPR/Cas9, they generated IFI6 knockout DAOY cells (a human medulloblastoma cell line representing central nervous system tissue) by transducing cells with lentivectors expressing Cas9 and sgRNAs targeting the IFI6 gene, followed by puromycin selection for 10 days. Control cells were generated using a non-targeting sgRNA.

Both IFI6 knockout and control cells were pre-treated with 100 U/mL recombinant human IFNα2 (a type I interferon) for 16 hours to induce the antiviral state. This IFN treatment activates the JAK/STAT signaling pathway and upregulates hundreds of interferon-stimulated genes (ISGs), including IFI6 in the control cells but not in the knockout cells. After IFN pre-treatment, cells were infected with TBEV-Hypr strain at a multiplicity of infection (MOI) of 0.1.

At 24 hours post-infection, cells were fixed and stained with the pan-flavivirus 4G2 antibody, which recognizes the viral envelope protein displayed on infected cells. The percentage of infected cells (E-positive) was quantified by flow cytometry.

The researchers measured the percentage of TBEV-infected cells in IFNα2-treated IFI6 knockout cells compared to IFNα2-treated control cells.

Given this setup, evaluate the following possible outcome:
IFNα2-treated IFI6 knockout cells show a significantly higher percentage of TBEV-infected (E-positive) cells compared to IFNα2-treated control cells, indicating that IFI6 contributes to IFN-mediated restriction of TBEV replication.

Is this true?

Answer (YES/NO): YES